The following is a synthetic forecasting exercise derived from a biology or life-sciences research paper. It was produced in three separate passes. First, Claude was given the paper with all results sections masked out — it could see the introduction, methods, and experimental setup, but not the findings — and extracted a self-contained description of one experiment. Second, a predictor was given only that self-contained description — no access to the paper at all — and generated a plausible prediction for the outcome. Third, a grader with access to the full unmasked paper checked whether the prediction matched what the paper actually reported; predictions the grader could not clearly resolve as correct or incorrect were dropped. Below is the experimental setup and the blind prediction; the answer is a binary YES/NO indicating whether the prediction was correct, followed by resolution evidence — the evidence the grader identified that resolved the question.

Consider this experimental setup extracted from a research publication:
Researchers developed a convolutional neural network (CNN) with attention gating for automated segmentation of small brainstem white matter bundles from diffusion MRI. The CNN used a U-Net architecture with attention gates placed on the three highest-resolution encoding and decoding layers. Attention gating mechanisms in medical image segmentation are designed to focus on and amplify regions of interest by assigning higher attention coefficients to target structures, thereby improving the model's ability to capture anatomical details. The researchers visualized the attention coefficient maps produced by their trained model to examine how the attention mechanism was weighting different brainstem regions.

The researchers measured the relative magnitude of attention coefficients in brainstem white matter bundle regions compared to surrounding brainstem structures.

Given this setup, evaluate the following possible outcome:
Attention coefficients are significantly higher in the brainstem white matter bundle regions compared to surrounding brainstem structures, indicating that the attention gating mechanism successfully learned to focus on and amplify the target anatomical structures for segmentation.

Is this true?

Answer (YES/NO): NO